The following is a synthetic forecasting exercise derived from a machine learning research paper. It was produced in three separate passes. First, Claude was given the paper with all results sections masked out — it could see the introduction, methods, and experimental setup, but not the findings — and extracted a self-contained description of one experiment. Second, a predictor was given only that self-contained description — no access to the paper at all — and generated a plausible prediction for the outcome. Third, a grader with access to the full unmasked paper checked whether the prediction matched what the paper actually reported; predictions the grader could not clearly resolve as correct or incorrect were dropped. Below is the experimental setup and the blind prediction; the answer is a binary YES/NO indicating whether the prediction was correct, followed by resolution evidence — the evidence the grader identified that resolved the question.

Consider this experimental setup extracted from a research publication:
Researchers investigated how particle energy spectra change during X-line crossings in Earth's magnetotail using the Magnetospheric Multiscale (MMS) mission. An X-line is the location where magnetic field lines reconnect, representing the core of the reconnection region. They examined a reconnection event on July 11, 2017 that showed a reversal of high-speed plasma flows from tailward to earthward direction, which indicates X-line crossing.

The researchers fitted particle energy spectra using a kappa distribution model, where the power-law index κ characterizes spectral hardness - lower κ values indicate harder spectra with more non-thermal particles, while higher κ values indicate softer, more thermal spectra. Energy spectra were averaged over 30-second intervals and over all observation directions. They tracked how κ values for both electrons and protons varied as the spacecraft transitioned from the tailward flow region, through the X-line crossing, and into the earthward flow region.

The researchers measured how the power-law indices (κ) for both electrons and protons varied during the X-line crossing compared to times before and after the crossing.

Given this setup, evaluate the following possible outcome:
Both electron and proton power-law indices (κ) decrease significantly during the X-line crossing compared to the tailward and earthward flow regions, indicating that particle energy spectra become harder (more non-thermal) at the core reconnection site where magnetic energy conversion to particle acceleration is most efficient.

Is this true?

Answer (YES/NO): YES